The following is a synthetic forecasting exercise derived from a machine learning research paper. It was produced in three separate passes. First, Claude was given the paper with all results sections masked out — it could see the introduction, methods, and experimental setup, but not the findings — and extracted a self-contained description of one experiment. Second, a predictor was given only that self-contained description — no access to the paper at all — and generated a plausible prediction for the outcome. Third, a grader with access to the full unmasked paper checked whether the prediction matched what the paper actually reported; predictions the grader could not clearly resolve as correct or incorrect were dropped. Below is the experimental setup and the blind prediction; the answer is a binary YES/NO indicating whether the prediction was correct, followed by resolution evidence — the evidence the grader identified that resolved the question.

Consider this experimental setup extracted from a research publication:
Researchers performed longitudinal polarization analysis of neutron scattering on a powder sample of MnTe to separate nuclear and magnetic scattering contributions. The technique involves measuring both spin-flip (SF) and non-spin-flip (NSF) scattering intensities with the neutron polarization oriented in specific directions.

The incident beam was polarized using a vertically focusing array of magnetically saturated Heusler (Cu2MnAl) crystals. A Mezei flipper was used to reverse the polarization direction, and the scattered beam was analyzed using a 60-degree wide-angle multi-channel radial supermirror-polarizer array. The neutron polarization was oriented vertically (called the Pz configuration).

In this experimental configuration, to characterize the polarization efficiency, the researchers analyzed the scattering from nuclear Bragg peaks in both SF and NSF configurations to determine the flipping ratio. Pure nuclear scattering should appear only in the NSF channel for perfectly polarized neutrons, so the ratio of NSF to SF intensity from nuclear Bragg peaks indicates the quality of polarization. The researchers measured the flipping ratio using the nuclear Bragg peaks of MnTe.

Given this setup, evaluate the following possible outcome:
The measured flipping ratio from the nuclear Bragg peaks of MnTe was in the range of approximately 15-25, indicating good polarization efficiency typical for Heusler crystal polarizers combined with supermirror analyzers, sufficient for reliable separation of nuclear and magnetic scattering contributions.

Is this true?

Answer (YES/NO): NO